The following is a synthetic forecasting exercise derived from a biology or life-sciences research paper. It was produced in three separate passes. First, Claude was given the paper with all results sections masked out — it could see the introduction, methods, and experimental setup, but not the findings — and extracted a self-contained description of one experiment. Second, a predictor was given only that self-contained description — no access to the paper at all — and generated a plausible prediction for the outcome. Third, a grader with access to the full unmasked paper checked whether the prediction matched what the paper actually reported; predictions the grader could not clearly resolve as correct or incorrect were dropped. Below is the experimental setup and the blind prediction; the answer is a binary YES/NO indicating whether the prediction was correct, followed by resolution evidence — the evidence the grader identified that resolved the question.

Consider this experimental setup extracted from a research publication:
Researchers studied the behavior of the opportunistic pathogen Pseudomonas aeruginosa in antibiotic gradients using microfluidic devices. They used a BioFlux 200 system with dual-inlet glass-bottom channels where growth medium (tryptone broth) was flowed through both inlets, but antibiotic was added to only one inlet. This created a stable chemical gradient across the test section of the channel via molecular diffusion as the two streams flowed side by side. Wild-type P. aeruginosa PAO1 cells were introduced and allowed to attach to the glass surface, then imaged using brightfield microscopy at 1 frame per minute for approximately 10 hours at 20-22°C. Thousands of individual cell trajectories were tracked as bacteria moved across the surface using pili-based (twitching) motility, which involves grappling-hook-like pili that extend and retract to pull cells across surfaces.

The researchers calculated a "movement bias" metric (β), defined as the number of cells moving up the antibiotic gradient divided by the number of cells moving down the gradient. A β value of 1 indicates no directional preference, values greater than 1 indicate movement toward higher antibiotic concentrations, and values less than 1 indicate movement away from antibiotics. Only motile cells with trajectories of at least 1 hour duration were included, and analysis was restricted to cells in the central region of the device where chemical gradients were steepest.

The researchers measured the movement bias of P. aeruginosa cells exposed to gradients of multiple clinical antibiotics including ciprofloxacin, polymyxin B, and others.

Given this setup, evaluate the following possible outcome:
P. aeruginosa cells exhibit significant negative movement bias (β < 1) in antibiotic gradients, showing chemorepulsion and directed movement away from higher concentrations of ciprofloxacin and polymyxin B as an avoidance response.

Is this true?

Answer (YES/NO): NO